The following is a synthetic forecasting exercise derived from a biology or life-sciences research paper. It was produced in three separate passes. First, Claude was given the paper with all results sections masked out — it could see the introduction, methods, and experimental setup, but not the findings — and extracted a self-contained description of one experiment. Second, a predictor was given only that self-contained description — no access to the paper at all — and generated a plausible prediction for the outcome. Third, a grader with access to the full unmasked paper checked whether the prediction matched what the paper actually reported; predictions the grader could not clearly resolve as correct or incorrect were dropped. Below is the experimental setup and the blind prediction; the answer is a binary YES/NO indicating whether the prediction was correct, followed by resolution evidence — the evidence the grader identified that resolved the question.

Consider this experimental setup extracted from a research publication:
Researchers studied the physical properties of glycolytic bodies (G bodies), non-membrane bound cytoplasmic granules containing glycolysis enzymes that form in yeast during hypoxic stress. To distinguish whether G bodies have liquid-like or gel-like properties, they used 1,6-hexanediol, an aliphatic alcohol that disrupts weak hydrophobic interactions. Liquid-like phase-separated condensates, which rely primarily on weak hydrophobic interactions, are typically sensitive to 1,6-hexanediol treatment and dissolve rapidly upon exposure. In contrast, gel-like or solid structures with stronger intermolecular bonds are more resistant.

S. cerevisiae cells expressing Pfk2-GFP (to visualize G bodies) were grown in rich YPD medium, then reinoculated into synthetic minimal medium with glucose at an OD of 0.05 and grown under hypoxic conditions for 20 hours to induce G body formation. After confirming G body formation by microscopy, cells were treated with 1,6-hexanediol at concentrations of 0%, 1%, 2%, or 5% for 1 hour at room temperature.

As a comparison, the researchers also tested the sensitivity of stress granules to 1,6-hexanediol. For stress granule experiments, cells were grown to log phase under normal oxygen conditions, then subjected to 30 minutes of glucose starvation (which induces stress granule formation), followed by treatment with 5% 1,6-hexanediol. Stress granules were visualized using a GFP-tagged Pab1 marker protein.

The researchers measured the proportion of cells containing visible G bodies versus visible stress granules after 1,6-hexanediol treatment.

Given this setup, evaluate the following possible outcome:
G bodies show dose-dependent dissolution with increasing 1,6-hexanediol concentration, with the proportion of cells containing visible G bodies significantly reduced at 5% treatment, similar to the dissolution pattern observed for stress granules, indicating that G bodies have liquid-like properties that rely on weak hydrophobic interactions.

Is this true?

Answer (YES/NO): NO